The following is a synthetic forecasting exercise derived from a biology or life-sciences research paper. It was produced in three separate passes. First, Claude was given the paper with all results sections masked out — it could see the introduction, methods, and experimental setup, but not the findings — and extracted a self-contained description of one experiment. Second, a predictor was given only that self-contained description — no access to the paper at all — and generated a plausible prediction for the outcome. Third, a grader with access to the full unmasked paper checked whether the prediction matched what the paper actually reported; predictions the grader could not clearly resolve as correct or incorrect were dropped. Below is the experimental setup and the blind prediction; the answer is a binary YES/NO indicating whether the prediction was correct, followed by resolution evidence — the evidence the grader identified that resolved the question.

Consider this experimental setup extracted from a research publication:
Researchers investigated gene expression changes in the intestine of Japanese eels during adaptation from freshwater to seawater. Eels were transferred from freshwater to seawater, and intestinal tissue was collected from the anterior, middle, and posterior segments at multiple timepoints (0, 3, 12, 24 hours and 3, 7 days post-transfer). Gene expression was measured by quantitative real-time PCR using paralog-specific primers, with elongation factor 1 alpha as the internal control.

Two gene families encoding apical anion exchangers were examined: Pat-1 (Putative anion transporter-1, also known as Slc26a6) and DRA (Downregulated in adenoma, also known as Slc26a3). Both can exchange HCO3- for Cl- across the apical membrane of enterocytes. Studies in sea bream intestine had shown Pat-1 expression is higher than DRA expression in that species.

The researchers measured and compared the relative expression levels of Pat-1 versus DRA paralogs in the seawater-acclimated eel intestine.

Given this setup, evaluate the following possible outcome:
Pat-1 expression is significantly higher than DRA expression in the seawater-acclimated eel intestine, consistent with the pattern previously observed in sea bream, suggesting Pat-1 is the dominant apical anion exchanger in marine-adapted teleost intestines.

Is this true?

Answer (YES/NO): NO